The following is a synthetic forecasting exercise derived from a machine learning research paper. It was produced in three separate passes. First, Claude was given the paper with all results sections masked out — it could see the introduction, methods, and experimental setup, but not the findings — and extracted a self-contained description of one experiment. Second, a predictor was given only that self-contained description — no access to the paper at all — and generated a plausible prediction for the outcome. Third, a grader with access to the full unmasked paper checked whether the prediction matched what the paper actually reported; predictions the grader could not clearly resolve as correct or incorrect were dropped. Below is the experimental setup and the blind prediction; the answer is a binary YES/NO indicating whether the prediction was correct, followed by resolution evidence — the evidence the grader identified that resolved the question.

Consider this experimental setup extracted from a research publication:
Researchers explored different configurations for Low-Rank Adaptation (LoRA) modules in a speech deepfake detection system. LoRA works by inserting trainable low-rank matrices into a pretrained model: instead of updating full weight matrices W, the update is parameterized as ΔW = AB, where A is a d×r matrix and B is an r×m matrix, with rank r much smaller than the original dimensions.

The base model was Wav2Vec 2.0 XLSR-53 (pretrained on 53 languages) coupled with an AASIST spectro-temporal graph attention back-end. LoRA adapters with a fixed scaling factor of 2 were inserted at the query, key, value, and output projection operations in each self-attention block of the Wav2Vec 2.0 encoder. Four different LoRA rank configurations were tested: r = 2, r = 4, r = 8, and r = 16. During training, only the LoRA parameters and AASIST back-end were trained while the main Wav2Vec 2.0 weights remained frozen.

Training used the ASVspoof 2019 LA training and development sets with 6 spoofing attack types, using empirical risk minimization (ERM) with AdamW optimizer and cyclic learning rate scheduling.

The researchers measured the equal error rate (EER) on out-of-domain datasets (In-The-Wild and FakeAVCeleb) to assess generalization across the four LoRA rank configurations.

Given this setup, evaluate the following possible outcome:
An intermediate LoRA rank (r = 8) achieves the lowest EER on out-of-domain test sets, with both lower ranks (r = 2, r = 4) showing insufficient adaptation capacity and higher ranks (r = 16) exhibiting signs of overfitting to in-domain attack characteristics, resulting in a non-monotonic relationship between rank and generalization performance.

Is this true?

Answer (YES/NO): NO